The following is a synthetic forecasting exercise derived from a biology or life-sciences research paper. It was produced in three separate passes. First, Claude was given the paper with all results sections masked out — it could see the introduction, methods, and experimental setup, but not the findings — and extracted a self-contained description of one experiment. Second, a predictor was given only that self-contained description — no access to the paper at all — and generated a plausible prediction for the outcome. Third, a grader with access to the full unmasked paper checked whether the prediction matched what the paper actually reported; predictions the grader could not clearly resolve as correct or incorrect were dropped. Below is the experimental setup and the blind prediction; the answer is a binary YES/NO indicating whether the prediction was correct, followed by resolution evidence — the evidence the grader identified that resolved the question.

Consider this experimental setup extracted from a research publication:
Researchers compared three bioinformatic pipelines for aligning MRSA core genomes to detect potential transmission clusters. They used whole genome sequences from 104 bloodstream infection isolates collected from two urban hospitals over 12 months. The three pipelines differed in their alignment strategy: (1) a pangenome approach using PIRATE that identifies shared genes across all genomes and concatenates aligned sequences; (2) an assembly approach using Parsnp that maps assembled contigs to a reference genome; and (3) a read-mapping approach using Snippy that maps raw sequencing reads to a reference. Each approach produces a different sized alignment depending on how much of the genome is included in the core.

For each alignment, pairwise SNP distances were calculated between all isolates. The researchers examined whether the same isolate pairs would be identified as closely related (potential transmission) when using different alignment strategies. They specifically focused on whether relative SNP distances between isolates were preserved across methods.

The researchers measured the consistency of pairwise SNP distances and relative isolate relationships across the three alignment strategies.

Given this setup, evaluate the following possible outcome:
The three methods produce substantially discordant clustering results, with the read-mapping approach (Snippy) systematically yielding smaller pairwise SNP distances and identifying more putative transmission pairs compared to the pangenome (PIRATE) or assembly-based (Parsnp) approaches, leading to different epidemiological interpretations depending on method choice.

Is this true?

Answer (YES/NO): NO